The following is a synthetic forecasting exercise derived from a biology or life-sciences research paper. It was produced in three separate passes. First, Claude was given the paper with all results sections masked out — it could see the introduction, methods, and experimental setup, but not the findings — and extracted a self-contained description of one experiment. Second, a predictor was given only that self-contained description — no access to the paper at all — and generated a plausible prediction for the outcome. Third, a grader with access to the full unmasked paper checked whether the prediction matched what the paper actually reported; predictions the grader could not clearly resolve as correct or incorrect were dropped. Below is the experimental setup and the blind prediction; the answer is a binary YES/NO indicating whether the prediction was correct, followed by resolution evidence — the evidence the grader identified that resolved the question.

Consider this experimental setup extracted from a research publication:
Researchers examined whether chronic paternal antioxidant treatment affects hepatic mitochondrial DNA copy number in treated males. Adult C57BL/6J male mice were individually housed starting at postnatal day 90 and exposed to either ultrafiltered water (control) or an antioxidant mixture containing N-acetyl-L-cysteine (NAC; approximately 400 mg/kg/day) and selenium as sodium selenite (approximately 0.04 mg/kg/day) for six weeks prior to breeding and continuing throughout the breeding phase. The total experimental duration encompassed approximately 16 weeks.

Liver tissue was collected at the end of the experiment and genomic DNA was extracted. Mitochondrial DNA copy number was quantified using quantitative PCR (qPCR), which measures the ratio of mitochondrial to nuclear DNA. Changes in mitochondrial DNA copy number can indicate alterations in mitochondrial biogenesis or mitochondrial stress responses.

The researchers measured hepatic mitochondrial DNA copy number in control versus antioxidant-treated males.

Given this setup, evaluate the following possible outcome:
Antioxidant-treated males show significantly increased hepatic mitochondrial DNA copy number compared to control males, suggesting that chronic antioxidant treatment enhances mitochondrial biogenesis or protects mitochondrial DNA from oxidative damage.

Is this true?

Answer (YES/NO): NO